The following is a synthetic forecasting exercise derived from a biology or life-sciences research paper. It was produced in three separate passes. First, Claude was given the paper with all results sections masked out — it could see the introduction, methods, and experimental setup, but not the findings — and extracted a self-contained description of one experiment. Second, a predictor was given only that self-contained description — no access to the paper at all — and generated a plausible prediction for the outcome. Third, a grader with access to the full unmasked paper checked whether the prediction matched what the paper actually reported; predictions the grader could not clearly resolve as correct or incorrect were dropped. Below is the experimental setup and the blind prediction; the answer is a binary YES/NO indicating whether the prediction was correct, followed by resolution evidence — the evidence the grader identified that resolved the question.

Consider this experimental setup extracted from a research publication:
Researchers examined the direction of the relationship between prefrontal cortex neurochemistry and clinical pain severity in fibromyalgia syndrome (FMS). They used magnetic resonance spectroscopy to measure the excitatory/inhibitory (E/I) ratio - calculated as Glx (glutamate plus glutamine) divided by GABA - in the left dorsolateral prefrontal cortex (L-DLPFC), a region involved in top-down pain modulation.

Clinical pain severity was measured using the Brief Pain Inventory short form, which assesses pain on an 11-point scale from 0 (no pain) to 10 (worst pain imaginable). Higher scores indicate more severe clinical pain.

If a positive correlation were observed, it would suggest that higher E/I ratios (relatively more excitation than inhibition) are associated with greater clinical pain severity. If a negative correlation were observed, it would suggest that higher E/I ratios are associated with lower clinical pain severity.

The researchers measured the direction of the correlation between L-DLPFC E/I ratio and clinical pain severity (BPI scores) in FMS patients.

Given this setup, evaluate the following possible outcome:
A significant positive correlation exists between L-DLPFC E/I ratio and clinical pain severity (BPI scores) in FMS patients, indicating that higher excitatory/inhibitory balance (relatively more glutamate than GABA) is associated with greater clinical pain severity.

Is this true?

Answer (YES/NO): YES